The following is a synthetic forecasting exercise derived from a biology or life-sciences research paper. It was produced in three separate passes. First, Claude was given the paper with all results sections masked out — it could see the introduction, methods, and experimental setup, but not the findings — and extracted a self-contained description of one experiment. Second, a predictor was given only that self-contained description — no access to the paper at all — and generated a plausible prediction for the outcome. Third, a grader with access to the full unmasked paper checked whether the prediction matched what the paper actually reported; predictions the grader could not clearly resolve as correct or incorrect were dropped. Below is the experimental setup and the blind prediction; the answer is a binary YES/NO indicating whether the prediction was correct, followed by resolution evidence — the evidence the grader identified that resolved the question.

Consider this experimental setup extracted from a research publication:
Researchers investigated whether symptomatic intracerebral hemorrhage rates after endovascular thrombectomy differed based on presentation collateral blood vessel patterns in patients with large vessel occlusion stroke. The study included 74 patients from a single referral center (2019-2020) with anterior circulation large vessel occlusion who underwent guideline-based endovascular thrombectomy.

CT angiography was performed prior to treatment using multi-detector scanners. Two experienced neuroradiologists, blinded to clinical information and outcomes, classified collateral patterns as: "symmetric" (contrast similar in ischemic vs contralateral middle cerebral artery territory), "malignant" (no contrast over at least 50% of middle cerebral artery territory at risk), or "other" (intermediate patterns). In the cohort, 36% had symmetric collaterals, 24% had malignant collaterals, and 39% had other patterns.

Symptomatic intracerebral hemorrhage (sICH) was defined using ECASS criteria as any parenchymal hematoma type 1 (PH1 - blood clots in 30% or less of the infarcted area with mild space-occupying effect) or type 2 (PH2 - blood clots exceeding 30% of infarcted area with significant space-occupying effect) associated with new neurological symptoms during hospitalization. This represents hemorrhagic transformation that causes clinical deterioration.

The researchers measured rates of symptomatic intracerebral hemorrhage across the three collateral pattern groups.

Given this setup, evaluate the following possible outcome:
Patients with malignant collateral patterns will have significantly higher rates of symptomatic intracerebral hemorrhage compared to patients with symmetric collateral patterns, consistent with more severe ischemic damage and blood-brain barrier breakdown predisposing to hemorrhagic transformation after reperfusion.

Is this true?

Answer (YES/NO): NO